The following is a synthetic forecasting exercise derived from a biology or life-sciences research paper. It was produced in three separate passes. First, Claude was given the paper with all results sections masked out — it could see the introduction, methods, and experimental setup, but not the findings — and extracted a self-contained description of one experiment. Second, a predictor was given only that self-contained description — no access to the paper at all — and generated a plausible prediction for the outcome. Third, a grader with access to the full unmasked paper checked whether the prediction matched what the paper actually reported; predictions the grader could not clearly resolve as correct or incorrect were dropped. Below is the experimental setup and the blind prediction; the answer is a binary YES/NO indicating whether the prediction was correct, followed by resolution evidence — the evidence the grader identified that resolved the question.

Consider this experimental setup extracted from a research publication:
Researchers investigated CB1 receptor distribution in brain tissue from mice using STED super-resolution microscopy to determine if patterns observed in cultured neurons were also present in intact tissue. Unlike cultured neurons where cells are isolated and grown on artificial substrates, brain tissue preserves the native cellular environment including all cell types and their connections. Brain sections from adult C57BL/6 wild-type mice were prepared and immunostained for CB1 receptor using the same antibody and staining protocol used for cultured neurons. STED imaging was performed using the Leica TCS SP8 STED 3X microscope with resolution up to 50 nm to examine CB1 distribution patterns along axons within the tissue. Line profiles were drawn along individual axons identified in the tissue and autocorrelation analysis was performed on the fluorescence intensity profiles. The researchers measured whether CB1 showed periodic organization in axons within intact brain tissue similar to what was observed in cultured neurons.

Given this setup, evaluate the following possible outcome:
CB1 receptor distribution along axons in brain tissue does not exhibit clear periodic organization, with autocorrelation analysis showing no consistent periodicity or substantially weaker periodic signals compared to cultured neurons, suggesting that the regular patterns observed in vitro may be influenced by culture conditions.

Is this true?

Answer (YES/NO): NO